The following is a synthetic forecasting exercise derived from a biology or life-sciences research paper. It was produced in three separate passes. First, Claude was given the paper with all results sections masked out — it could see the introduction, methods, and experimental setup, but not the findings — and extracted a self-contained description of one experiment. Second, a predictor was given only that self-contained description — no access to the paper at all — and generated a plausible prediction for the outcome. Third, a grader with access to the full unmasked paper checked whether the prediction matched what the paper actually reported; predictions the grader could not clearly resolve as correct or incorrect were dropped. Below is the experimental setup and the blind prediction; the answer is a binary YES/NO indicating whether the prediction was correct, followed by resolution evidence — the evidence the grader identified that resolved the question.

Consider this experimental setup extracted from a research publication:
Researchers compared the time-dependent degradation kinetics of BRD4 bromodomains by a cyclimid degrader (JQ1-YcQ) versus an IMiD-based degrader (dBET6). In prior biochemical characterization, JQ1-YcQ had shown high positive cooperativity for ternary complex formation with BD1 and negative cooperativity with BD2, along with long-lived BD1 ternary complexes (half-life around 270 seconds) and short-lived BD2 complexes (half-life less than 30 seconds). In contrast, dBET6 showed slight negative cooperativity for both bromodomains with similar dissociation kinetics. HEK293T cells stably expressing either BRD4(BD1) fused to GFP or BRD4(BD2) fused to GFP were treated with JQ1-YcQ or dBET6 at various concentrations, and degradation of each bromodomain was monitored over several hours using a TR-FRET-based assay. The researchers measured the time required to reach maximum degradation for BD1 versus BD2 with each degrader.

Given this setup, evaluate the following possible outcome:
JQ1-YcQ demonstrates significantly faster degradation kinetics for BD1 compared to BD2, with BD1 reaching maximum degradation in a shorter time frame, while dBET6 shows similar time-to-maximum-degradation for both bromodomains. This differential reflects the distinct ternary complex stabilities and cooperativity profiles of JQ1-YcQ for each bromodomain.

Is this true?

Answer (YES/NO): YES